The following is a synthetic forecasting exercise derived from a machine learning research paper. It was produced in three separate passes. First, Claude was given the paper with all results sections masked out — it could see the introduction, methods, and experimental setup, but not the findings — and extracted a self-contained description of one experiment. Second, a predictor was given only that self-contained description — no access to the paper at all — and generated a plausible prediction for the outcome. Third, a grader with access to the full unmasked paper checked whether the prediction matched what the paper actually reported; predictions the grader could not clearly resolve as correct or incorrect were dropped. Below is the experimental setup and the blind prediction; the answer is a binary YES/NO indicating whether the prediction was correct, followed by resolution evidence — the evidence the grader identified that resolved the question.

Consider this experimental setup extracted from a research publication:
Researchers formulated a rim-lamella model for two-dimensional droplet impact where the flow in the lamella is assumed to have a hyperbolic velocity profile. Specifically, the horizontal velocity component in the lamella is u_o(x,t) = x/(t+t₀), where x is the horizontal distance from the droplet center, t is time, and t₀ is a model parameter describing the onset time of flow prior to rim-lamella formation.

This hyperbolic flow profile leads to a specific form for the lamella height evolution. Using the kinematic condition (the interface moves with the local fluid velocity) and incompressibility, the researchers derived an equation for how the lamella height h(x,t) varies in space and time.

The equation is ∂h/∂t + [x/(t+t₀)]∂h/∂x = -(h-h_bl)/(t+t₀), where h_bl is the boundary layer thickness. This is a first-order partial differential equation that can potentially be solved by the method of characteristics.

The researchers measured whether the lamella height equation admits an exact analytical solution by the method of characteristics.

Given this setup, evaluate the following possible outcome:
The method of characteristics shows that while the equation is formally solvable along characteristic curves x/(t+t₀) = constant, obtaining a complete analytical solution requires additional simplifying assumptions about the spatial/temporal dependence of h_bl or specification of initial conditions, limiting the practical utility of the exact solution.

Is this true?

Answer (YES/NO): NO